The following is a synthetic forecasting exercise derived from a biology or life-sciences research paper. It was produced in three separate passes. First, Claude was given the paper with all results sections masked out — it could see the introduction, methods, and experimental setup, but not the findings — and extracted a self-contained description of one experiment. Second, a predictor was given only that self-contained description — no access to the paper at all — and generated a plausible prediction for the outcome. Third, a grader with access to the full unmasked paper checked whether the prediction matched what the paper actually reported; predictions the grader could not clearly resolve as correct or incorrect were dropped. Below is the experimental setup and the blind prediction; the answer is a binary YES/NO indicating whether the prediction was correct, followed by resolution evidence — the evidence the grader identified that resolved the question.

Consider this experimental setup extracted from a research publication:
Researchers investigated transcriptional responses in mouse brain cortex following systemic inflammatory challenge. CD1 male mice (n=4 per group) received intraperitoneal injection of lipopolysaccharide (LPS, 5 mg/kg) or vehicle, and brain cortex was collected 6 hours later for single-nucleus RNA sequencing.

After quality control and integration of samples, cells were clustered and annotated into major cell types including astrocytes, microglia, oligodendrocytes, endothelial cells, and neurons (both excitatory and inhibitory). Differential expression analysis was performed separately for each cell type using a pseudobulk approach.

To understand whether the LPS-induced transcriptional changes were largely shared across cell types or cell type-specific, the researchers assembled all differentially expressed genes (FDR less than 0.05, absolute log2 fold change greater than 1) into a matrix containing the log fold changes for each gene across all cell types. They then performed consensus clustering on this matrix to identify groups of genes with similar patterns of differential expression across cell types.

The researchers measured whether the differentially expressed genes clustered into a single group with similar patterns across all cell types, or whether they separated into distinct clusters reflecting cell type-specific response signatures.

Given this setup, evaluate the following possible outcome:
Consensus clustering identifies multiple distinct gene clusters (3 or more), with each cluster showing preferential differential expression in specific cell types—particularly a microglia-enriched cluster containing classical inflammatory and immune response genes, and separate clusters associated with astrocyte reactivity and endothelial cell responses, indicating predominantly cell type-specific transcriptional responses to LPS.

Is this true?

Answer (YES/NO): NO